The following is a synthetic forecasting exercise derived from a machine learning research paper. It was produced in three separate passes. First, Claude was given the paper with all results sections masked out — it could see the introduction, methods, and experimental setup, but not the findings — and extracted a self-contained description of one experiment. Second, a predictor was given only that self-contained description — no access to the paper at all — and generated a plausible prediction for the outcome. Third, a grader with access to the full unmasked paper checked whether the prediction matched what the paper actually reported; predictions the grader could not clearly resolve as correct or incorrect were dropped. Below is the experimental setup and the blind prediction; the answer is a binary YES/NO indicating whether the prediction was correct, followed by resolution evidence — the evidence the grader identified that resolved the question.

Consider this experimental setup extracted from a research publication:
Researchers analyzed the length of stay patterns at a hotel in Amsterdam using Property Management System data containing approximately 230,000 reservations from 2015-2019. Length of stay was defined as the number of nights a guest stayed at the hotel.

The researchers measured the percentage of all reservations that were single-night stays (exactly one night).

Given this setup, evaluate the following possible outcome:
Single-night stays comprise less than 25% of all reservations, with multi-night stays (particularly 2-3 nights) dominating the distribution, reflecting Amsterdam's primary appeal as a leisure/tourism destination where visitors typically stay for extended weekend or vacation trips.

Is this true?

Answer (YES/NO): NO